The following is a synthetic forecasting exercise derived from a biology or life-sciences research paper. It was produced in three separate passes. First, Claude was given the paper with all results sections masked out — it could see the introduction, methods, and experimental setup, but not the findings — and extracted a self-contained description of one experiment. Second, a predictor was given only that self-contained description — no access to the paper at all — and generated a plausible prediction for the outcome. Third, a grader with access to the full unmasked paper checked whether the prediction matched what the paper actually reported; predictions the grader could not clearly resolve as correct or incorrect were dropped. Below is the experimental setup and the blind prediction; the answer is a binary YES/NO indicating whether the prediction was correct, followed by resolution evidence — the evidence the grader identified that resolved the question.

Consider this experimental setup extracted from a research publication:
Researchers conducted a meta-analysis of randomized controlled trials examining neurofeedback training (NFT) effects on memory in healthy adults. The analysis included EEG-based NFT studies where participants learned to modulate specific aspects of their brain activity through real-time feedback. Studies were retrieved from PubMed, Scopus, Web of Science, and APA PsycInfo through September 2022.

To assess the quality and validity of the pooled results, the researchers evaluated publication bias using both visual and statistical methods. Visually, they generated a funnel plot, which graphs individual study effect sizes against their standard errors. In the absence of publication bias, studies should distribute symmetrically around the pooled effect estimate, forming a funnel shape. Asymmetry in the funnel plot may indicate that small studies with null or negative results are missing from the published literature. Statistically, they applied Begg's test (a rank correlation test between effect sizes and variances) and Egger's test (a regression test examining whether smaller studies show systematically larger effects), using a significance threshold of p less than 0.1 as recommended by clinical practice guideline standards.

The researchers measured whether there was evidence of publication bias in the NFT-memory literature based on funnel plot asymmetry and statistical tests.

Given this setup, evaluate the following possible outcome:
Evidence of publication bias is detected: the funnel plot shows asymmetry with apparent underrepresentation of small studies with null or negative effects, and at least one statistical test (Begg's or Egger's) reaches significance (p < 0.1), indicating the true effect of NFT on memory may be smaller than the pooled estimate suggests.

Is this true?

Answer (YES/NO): NO